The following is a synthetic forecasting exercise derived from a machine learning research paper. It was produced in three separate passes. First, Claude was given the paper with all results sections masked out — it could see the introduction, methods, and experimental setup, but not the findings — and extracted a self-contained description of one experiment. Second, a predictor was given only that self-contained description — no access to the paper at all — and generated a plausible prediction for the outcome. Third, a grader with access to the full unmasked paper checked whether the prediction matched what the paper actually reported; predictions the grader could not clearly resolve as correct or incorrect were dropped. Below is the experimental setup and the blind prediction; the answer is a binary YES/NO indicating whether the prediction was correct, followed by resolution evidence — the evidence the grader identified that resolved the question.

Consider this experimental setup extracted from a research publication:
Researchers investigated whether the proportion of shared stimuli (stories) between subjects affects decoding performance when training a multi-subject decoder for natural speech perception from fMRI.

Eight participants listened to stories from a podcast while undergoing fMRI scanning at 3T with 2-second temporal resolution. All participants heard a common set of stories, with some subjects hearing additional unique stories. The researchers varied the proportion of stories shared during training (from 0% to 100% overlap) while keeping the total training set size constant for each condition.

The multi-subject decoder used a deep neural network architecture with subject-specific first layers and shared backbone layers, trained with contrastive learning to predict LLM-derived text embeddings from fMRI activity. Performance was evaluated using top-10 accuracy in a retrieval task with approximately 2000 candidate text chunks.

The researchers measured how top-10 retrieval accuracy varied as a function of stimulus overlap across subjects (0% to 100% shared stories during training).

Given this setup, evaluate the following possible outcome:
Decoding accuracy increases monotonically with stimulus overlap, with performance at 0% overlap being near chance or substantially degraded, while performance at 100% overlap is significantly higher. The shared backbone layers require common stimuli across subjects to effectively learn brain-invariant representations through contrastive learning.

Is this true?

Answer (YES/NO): NO